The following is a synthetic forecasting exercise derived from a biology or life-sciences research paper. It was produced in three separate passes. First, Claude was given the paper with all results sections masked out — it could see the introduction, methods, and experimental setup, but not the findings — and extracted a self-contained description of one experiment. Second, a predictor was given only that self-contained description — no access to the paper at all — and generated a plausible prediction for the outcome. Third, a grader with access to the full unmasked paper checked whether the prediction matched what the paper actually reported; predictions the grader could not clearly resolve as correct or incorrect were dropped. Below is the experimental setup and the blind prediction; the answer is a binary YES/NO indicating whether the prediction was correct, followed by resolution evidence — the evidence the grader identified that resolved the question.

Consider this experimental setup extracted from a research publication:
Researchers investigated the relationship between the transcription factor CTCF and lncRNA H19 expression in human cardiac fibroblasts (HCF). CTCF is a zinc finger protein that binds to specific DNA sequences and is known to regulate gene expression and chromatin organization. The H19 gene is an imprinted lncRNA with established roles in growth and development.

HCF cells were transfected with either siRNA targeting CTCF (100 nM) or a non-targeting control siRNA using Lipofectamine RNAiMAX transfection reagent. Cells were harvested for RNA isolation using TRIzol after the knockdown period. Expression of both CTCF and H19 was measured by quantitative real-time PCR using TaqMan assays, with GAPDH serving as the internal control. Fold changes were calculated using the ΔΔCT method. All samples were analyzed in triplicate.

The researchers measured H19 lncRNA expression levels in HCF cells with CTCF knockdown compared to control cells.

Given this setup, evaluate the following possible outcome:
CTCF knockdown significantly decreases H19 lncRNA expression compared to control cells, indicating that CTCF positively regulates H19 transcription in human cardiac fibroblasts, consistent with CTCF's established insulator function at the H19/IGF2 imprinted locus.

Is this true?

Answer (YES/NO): YES